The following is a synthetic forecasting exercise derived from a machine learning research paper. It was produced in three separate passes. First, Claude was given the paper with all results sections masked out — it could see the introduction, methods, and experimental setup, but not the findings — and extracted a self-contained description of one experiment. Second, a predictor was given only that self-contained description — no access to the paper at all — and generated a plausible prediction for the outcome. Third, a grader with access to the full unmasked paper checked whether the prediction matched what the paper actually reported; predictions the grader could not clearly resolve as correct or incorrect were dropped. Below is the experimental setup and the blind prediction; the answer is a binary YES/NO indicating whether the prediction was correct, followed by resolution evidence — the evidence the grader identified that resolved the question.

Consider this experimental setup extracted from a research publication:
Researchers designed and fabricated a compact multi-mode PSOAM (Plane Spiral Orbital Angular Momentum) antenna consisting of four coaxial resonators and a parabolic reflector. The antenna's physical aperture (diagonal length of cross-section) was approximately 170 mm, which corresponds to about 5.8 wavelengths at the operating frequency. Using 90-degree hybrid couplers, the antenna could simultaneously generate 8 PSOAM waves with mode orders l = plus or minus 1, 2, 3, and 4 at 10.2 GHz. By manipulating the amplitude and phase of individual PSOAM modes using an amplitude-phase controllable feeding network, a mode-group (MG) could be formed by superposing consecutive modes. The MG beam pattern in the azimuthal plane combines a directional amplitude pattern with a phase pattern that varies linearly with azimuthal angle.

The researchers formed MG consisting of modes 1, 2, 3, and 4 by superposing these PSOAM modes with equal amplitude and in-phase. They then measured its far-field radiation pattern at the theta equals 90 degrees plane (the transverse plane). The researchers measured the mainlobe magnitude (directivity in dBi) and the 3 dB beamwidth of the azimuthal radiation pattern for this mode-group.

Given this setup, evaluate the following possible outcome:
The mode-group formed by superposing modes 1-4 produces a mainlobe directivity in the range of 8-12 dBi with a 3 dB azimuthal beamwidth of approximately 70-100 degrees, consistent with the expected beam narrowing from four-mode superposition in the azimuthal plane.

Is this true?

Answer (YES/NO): NO